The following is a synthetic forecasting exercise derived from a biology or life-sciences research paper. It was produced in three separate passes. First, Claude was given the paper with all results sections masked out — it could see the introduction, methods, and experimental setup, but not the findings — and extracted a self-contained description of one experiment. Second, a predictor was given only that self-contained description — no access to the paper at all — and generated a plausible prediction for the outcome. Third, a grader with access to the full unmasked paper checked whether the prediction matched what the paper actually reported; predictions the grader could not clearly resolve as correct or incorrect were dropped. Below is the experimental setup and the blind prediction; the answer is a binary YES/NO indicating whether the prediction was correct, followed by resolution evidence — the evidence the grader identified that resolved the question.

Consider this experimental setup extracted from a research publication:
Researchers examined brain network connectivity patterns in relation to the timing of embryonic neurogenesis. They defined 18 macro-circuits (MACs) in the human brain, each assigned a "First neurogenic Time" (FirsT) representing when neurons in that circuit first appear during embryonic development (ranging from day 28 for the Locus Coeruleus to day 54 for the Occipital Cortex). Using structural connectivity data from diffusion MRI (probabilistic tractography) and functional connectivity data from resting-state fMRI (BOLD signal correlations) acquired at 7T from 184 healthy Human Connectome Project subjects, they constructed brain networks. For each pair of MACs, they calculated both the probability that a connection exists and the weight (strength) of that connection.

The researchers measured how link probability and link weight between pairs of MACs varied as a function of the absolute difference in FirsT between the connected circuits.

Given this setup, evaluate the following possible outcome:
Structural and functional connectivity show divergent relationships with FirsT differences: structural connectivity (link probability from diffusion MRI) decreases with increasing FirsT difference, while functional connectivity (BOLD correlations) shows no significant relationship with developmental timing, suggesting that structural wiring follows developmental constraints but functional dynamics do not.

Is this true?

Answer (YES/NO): NO